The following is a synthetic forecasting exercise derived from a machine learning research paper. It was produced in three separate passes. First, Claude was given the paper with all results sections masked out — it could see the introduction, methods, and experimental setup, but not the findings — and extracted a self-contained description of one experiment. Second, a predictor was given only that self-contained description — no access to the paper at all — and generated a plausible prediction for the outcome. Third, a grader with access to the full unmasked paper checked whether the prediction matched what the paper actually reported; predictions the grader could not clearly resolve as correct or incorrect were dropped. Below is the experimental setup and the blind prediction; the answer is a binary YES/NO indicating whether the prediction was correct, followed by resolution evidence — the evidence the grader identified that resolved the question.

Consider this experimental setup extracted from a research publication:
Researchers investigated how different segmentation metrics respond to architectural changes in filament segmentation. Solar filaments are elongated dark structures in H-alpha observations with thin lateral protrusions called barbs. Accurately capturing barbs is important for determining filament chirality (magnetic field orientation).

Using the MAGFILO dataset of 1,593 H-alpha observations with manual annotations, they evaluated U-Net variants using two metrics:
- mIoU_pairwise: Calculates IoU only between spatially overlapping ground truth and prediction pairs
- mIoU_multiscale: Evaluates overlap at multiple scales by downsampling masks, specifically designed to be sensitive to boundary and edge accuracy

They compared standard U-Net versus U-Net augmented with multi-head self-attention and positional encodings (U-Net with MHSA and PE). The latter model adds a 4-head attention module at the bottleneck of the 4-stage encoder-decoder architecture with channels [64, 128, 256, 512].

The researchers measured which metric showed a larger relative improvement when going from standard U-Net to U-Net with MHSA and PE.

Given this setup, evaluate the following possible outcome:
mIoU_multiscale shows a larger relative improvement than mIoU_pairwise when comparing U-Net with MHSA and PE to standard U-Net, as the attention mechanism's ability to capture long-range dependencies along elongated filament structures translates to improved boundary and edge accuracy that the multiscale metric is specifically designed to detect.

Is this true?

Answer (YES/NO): YES